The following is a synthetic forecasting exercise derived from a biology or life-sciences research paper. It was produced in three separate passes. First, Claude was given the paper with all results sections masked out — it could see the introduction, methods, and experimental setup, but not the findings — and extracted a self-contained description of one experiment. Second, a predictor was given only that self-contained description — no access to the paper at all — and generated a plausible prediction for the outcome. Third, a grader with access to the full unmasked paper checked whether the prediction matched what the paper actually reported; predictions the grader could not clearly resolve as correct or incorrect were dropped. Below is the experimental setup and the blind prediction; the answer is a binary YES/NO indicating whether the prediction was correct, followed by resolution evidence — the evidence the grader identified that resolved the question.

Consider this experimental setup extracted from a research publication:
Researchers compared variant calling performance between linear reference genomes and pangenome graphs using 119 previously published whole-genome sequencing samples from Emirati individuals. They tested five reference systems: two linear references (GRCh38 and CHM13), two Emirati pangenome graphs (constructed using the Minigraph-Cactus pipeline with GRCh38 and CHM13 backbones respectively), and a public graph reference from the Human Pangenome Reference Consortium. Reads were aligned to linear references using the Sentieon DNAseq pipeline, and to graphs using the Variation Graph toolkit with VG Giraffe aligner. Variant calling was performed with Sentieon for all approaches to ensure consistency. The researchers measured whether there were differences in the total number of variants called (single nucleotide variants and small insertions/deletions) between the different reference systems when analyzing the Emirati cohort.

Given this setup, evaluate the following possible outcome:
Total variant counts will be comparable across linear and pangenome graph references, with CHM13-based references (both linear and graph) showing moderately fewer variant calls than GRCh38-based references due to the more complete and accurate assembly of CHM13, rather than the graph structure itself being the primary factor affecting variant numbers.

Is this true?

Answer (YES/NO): NO